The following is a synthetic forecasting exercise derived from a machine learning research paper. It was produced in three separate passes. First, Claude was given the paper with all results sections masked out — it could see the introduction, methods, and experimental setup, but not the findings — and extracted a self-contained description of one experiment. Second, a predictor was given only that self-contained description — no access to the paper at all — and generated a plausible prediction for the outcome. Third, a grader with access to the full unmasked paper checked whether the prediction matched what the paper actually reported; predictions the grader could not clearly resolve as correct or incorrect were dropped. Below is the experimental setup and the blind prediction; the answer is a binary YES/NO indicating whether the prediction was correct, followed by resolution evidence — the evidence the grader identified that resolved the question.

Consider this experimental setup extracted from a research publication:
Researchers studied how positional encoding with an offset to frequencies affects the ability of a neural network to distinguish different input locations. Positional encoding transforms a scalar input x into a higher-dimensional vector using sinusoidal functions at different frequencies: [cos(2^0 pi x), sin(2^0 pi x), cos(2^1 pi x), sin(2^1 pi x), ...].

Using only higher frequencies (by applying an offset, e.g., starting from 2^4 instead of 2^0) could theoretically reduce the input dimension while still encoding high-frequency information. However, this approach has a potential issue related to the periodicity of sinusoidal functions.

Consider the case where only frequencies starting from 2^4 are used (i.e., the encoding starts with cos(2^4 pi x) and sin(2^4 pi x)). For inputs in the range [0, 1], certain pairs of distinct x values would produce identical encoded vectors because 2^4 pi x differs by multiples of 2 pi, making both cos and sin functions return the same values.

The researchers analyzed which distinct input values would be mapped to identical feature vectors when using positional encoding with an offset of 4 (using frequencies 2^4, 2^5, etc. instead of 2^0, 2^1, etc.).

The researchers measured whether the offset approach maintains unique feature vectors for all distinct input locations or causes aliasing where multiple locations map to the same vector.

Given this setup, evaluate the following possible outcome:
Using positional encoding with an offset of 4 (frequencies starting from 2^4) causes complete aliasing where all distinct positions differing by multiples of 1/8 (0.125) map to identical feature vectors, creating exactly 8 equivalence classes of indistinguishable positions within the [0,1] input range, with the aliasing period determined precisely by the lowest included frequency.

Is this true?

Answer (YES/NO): NO